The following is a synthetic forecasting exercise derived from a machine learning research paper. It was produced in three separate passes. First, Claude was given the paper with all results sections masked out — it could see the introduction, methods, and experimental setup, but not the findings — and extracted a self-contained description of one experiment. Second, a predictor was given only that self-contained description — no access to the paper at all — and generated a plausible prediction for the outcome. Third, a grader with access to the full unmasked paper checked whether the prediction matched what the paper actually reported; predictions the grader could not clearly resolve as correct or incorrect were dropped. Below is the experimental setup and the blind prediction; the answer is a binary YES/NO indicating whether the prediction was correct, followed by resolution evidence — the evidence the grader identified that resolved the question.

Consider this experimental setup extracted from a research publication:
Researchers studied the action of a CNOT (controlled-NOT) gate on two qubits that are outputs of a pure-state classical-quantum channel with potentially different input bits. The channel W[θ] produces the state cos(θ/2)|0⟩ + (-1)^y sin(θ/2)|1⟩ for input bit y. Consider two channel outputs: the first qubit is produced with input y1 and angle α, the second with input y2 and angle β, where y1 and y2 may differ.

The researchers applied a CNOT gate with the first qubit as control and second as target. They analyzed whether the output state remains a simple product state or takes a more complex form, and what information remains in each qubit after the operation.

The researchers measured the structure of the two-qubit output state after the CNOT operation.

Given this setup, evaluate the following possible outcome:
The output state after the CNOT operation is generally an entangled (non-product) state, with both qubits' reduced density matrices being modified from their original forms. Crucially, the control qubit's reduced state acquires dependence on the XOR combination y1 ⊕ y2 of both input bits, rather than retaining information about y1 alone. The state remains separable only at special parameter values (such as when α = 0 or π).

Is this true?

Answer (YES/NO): YES